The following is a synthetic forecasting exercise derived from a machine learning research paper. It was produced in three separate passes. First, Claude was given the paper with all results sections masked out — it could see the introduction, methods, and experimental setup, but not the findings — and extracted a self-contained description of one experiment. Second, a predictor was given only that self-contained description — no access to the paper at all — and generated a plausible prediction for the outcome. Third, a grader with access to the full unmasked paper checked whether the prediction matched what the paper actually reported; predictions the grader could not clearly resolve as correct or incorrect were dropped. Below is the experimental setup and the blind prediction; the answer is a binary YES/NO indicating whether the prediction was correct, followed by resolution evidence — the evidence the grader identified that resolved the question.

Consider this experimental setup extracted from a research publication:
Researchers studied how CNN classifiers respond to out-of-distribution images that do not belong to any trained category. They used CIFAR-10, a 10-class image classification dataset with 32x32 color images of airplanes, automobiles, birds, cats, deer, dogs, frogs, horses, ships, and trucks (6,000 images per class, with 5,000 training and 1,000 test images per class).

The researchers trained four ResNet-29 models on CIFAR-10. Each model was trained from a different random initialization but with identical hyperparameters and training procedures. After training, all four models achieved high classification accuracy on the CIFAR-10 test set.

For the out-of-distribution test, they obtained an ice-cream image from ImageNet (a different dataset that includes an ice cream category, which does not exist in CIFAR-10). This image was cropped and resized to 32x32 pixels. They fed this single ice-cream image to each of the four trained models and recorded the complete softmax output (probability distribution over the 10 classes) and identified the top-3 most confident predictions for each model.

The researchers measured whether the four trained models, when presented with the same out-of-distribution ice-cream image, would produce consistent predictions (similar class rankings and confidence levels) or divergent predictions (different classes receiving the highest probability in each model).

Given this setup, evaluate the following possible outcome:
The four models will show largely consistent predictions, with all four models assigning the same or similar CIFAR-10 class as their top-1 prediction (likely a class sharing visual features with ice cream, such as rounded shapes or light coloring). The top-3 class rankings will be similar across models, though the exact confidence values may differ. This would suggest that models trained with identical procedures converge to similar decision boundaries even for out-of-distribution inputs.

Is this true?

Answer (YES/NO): NO